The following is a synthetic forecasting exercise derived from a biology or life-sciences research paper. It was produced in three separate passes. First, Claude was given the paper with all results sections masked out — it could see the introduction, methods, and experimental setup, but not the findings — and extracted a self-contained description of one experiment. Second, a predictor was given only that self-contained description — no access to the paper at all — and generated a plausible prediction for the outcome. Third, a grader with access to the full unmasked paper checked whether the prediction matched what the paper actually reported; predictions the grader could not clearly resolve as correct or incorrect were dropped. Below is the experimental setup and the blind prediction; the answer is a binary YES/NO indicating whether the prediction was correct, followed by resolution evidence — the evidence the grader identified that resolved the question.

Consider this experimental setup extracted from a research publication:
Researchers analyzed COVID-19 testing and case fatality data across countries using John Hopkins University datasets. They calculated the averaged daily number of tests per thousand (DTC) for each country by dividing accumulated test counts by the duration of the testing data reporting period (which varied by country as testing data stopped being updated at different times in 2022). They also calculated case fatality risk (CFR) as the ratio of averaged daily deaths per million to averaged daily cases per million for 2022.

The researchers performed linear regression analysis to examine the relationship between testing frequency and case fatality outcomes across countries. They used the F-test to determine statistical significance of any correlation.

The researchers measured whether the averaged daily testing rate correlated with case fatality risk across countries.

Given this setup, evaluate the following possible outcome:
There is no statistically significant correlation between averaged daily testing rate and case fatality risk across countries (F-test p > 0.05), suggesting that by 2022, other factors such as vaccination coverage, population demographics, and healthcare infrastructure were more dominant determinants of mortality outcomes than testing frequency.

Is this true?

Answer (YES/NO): NO